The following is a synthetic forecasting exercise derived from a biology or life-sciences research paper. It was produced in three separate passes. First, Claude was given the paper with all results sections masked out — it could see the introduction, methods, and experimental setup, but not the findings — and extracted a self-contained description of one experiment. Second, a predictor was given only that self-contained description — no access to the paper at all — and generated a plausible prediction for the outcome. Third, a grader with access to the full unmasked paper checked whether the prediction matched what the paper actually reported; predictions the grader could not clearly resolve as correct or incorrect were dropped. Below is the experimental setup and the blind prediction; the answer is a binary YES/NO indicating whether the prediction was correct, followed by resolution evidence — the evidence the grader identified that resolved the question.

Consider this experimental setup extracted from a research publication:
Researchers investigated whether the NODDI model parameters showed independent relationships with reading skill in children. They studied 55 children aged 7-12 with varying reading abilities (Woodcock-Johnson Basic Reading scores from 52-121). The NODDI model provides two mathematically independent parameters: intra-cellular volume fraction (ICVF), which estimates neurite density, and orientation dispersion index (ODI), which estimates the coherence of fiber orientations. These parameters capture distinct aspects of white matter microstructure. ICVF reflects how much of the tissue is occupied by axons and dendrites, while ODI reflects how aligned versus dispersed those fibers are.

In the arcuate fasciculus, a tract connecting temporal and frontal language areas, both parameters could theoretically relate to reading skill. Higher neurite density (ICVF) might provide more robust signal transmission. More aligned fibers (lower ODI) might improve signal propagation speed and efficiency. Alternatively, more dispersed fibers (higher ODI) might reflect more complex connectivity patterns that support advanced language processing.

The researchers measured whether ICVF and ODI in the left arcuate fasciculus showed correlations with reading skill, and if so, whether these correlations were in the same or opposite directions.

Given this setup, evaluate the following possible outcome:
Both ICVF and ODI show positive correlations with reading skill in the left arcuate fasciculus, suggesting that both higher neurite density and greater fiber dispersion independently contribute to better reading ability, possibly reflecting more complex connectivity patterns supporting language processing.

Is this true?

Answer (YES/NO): NO